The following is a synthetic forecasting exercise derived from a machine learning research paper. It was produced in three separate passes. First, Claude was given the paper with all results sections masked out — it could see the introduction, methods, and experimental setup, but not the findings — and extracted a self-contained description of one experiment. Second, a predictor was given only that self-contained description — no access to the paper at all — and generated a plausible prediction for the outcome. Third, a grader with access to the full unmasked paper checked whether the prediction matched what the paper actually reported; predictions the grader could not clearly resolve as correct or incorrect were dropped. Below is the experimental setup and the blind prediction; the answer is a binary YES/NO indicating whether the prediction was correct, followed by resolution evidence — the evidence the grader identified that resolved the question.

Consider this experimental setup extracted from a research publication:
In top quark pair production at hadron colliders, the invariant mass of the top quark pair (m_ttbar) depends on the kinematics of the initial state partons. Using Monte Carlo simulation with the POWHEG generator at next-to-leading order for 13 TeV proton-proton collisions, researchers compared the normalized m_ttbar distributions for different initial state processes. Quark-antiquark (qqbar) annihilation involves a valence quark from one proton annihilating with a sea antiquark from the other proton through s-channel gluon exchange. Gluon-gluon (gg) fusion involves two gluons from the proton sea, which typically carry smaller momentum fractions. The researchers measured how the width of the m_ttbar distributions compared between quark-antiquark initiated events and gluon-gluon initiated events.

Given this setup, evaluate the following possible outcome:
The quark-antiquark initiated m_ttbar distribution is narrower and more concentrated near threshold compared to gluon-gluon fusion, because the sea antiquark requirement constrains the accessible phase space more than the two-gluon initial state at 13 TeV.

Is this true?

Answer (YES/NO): YES